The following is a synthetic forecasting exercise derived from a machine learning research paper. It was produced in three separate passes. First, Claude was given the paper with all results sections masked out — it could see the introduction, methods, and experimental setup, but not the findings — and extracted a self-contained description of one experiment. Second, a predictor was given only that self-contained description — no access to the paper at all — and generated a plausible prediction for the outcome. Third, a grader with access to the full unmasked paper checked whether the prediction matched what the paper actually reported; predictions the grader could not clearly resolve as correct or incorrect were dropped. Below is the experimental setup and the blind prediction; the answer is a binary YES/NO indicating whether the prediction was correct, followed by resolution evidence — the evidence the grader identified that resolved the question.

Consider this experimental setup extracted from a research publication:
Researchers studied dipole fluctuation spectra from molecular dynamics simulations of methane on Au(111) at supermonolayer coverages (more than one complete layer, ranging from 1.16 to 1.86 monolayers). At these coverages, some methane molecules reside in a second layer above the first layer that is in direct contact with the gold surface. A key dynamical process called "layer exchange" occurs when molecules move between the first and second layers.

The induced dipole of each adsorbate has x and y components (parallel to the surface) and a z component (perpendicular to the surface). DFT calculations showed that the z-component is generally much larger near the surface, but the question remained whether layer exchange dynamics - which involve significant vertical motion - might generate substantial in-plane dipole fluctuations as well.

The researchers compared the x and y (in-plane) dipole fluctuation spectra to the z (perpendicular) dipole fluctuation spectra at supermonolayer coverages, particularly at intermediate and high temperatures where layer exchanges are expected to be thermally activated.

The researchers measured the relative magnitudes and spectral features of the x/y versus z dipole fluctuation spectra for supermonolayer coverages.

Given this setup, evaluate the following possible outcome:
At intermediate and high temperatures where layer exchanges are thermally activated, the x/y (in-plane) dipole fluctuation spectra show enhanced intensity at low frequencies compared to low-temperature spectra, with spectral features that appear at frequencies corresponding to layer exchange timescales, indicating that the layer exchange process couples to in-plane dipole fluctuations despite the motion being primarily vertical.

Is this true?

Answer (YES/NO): NO